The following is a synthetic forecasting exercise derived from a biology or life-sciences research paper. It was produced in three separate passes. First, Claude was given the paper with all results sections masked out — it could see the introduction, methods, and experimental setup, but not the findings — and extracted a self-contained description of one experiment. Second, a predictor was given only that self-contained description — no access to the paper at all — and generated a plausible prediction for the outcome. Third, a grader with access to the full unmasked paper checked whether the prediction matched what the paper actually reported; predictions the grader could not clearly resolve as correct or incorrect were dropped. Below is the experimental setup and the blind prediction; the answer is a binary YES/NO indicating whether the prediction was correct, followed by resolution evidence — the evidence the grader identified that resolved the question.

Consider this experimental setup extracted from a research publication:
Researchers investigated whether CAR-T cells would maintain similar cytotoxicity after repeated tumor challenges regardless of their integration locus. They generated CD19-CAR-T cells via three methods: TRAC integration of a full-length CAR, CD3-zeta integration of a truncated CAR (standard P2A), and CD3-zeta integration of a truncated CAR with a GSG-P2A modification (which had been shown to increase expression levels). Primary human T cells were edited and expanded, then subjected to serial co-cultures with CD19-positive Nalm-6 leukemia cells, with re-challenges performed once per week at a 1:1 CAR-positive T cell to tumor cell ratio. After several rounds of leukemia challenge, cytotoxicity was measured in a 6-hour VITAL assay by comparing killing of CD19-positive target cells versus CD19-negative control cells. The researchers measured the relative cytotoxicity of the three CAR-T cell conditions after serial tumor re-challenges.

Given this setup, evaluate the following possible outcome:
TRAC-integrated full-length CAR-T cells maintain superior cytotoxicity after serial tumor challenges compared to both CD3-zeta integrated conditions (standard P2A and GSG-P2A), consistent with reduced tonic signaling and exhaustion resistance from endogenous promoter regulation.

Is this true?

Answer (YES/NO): NO